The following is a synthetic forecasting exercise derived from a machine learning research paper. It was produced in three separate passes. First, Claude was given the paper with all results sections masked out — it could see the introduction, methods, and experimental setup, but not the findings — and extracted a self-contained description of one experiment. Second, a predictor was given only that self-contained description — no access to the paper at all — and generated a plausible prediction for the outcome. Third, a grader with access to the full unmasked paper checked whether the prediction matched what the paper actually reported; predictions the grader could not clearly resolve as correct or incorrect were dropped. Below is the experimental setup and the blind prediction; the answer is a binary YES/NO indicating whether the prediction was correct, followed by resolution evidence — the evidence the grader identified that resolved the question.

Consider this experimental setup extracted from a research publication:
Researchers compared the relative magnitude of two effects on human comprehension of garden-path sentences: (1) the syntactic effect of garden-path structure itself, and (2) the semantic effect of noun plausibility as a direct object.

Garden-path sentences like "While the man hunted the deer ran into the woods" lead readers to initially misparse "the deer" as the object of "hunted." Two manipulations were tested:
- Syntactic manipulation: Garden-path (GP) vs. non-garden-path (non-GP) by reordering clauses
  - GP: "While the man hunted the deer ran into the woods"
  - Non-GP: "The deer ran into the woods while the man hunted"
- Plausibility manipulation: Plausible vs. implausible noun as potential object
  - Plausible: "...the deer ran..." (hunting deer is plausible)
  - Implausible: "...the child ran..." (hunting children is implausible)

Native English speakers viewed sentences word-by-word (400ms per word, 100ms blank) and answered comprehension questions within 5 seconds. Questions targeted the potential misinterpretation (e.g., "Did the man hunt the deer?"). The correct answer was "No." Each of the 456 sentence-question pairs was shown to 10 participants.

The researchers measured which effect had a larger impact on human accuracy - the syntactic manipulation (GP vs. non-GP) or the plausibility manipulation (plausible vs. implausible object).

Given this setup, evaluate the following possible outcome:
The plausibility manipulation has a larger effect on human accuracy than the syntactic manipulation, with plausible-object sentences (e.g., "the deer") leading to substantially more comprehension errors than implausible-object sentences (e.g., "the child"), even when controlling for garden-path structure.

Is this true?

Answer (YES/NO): YES